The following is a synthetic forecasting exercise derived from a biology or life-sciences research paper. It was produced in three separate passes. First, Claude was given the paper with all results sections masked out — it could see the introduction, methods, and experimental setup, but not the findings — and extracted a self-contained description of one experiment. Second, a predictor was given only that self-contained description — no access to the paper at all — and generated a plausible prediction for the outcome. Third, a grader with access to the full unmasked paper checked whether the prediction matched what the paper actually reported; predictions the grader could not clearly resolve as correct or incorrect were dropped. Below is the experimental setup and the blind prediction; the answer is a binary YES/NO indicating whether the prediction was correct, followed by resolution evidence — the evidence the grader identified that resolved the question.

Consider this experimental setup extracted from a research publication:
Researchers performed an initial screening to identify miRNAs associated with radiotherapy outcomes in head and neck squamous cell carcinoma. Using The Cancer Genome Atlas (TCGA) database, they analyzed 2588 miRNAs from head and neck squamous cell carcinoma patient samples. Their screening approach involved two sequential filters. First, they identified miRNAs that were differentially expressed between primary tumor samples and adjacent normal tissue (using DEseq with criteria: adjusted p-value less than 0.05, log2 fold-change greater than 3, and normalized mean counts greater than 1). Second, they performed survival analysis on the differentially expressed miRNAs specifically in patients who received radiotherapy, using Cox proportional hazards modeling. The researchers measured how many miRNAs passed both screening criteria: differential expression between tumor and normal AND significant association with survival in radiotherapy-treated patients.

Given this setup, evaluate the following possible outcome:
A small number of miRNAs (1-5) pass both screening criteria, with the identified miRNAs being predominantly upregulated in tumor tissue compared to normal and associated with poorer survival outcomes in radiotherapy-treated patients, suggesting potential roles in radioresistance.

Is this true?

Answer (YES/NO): NO